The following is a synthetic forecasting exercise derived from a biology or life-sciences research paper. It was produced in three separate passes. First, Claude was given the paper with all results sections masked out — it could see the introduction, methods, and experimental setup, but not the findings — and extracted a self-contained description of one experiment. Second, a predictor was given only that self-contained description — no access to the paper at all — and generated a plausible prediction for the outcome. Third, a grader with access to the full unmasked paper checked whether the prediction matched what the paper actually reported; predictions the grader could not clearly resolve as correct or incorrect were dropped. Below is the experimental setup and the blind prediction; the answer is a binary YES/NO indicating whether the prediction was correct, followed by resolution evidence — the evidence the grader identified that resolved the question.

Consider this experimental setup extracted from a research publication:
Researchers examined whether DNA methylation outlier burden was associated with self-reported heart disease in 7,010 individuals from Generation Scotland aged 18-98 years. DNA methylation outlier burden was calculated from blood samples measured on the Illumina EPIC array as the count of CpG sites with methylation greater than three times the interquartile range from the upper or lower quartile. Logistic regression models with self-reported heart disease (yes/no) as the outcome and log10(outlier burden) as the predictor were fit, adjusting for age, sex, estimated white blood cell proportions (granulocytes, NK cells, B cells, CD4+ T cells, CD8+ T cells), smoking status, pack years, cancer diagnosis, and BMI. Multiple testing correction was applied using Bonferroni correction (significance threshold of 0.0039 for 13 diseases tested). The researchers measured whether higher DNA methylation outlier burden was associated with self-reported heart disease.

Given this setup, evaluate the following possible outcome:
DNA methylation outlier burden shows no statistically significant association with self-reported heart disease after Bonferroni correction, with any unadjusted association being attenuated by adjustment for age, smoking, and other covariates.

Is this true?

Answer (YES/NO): NO